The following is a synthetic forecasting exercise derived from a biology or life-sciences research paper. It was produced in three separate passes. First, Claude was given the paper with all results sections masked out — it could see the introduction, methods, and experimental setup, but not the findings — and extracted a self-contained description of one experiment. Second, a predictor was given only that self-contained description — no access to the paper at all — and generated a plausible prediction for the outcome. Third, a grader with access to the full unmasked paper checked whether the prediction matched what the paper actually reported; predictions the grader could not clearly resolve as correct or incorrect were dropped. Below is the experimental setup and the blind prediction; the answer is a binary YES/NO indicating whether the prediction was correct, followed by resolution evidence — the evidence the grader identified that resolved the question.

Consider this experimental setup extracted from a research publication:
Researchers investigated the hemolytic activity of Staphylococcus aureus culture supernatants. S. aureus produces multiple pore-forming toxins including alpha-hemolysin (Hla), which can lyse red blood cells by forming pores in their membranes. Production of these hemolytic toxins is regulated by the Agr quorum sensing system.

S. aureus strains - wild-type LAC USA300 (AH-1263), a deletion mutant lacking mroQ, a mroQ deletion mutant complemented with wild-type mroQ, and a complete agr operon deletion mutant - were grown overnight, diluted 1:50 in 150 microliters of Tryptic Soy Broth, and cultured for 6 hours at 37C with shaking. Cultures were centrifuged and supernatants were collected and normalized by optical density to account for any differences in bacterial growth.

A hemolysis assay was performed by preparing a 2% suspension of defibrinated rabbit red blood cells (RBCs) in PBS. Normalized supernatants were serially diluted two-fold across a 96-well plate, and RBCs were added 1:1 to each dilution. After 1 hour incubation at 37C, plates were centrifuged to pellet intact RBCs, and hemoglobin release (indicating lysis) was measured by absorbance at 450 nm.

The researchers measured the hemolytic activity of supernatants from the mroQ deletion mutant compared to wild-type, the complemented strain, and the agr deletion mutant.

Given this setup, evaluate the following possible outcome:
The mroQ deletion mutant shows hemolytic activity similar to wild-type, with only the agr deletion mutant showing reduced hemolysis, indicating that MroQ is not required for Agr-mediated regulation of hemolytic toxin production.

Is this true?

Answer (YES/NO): NO